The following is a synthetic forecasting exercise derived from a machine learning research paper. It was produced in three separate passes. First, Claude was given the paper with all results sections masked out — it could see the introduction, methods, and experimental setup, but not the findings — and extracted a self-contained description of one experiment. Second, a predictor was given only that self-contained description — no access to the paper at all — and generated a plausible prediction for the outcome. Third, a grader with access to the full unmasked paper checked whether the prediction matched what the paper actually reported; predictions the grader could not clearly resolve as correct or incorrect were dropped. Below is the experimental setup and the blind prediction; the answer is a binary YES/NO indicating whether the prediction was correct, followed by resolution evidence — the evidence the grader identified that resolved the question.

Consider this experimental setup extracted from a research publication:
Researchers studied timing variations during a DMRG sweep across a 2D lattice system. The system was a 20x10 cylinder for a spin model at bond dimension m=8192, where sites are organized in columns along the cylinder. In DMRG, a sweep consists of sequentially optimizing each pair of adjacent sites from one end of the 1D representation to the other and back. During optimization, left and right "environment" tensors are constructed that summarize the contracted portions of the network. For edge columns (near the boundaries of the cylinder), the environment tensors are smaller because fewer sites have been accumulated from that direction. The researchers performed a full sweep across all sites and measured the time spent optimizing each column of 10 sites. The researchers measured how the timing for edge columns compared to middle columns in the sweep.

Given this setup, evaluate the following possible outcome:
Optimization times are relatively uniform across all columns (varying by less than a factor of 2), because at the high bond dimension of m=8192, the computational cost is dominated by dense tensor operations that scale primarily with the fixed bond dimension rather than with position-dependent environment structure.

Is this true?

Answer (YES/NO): NO